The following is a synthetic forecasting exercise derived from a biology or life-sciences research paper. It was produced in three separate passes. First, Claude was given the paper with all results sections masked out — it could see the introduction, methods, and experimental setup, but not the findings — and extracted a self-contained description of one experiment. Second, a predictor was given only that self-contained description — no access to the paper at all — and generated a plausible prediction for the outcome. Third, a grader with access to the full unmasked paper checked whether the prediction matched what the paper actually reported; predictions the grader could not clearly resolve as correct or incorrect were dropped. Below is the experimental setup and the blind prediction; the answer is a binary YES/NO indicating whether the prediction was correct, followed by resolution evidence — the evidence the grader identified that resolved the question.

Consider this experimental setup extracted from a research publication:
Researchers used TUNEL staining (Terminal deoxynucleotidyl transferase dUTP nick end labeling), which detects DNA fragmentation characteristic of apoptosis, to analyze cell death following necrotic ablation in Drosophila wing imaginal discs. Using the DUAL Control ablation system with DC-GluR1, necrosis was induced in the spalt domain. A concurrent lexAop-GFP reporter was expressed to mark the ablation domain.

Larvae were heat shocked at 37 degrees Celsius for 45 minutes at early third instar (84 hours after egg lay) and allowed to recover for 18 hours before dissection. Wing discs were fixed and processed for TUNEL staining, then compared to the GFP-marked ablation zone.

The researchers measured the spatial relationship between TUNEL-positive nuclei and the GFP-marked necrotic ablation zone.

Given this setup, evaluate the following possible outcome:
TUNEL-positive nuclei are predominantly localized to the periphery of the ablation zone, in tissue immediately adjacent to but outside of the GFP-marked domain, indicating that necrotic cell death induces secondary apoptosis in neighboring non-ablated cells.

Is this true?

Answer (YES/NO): NO